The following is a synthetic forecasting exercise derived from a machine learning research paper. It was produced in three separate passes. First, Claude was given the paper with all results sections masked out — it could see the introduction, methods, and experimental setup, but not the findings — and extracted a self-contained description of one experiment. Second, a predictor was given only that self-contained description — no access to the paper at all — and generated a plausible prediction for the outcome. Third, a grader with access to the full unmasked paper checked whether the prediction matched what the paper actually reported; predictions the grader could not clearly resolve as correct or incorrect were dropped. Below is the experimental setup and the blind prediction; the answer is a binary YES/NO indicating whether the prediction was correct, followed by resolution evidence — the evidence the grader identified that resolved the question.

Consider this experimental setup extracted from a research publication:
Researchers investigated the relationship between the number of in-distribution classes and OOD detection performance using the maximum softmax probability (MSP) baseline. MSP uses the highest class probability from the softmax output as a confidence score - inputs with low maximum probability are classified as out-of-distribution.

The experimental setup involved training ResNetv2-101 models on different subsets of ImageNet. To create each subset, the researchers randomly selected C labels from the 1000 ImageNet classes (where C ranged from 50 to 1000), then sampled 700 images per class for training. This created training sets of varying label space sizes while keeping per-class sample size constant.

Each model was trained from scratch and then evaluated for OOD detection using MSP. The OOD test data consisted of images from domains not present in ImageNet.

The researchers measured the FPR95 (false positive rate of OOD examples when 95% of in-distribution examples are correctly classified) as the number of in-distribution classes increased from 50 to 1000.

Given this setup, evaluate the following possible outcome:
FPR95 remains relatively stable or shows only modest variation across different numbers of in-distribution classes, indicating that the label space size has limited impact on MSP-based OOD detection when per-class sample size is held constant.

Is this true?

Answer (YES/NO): NO